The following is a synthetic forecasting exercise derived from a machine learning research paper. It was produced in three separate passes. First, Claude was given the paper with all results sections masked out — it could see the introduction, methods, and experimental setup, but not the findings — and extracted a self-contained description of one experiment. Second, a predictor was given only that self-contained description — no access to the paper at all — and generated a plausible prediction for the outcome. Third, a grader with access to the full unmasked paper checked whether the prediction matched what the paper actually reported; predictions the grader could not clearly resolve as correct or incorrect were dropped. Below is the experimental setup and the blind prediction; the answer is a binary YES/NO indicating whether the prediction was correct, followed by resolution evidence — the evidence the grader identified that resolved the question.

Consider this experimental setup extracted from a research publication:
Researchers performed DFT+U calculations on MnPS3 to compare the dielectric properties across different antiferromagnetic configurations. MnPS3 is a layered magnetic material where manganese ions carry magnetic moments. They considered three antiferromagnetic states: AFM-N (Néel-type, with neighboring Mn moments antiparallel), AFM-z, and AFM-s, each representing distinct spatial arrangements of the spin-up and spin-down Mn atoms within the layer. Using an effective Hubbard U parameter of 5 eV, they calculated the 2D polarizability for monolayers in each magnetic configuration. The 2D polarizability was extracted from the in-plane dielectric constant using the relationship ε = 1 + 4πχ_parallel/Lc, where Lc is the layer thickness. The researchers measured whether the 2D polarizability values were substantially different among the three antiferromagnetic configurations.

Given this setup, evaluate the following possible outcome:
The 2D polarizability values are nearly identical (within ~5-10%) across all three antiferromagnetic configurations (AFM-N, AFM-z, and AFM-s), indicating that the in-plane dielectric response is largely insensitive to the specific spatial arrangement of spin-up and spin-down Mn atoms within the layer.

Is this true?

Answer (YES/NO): YES